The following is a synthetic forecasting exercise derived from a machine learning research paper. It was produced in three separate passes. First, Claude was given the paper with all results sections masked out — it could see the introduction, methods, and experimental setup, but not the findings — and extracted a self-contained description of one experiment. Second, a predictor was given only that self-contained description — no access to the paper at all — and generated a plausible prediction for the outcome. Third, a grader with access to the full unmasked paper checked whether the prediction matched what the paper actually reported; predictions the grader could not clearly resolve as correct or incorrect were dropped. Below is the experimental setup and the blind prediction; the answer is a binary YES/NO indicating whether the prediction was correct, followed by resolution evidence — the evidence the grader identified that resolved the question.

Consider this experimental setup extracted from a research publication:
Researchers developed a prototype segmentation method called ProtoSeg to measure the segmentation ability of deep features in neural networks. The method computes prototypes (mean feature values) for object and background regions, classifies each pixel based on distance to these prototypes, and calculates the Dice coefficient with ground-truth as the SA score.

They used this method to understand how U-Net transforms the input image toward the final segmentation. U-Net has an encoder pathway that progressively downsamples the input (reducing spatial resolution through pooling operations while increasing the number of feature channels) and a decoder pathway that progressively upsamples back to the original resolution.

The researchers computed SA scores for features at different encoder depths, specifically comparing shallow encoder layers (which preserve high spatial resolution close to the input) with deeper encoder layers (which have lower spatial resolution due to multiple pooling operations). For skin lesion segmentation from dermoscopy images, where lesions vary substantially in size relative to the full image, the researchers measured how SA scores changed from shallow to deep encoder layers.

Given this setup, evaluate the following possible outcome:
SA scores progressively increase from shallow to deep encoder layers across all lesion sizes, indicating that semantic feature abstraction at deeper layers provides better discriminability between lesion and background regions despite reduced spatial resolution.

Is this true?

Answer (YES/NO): NO